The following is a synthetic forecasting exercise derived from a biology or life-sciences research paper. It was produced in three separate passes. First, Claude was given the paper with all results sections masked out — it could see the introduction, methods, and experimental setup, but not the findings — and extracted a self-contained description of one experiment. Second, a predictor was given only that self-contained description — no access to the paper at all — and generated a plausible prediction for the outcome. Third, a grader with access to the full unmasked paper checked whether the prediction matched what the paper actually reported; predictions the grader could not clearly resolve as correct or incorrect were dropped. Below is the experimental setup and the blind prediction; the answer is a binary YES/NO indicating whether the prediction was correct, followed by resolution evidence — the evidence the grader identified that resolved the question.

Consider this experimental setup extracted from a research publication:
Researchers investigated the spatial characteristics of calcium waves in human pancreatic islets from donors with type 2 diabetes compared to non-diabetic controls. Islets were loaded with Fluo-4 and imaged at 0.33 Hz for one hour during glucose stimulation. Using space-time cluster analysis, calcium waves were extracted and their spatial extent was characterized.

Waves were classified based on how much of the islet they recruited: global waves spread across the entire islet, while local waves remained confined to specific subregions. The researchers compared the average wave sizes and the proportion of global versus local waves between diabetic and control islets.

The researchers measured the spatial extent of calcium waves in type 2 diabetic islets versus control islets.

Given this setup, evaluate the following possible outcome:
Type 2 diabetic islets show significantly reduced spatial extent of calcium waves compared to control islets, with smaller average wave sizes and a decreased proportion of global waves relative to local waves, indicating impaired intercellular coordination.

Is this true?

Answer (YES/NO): YES